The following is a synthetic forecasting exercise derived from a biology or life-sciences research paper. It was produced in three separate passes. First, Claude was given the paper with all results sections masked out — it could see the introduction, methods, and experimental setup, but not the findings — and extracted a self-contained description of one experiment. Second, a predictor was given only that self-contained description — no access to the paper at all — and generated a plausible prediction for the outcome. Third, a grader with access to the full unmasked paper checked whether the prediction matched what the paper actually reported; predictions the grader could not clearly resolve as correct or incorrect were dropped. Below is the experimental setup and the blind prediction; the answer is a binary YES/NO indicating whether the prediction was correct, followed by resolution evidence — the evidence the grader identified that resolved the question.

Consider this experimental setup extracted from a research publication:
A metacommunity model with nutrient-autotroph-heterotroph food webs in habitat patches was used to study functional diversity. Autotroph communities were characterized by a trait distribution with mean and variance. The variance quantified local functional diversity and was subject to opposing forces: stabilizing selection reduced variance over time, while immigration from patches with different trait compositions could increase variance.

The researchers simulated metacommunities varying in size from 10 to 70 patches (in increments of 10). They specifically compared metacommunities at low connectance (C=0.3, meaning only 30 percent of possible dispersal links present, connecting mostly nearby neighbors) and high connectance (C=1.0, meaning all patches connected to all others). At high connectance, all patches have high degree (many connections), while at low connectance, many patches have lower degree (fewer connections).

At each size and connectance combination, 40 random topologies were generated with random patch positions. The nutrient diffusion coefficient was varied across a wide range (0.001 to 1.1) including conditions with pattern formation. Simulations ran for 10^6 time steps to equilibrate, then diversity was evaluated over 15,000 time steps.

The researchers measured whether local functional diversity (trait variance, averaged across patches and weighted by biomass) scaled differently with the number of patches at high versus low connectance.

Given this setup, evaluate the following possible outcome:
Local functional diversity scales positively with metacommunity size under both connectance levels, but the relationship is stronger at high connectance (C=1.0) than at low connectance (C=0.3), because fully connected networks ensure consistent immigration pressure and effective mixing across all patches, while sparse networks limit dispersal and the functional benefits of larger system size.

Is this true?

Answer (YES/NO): NO